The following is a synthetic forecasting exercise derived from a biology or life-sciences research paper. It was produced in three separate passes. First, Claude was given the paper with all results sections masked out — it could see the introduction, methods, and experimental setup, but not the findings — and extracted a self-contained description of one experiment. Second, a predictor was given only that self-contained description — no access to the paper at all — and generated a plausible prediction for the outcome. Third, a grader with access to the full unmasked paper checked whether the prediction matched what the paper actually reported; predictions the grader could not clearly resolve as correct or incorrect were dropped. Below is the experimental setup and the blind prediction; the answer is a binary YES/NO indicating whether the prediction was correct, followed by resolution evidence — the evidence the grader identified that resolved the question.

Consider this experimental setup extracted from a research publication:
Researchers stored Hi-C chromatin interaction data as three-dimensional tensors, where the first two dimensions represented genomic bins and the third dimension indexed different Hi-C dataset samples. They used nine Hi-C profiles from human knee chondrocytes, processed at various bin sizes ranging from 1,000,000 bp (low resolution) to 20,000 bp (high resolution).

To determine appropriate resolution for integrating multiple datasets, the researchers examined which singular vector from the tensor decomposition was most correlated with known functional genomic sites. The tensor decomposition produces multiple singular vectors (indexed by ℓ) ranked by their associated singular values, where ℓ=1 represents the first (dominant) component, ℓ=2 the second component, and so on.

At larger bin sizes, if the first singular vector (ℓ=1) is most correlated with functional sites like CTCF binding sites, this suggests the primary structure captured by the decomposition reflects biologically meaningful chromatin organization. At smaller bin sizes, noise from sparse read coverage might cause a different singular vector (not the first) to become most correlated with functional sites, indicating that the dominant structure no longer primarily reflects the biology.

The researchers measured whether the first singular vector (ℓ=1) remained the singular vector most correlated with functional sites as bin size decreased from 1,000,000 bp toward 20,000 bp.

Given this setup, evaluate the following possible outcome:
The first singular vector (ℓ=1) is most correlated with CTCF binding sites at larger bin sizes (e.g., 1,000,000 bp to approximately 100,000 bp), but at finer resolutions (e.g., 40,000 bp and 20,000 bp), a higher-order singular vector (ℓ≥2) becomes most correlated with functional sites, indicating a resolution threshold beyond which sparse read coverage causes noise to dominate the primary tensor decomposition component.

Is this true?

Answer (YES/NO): NO